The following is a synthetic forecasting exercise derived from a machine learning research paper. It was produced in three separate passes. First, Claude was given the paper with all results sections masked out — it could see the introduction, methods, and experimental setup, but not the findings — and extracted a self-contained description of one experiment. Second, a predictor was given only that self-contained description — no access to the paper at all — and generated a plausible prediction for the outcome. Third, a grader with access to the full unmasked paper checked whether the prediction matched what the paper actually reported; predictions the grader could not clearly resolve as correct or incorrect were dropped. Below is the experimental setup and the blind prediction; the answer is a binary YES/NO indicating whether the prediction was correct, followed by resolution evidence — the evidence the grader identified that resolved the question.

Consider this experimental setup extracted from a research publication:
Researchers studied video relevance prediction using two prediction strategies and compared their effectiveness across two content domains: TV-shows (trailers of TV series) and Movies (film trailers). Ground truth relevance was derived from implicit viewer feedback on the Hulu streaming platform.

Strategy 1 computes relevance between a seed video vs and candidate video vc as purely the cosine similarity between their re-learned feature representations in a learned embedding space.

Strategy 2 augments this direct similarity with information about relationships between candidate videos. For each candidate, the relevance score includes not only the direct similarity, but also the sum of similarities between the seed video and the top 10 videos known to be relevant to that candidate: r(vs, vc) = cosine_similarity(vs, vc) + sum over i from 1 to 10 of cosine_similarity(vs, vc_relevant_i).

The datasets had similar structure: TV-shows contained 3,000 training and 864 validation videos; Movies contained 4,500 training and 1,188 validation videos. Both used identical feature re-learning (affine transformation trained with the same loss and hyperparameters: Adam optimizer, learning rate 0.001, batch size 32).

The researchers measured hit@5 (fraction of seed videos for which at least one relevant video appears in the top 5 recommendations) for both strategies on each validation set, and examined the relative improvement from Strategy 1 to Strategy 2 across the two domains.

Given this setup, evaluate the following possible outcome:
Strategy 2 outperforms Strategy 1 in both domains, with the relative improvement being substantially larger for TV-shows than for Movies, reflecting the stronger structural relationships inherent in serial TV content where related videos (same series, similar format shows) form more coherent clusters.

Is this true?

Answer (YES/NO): NO